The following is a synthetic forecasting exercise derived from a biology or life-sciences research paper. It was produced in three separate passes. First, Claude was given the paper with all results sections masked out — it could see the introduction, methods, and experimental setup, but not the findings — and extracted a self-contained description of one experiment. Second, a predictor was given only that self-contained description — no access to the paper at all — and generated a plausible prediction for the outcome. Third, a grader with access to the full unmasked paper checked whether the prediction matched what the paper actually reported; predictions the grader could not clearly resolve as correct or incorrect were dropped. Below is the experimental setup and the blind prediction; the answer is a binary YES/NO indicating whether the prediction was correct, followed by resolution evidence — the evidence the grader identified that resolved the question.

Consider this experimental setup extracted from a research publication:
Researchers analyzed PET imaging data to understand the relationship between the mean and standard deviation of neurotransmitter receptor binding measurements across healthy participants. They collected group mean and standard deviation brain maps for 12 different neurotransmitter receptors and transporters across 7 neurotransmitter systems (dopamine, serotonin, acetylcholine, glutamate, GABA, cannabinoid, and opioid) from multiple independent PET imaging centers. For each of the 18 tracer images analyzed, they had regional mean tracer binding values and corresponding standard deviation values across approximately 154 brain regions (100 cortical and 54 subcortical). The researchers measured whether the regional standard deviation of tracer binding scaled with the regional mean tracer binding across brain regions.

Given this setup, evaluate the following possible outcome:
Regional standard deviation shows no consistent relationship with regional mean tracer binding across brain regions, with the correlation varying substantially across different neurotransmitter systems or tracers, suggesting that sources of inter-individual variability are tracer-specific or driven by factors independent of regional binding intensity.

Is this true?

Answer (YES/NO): NO